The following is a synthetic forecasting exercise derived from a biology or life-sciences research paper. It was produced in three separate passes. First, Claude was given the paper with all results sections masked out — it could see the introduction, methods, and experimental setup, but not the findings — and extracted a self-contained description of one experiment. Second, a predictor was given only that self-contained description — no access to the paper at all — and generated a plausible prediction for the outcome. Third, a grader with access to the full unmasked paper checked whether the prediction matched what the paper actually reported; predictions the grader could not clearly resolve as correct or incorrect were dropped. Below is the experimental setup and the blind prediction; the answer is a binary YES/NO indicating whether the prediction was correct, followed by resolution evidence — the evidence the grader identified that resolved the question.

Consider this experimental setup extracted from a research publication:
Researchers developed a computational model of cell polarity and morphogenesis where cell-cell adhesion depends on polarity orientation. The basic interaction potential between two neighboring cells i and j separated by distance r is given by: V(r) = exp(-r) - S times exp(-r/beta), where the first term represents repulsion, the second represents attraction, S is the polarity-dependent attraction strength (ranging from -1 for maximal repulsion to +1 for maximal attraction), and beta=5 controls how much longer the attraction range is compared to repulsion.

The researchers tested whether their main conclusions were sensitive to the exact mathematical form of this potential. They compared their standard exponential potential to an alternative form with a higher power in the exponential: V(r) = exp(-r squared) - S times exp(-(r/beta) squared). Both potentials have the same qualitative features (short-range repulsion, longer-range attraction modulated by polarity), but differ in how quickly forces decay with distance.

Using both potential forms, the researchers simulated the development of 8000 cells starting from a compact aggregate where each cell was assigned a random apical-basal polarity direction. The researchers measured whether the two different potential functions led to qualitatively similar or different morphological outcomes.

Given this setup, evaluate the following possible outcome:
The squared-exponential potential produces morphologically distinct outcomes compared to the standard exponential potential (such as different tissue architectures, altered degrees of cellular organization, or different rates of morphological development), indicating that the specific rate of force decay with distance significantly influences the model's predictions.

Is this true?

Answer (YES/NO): NO